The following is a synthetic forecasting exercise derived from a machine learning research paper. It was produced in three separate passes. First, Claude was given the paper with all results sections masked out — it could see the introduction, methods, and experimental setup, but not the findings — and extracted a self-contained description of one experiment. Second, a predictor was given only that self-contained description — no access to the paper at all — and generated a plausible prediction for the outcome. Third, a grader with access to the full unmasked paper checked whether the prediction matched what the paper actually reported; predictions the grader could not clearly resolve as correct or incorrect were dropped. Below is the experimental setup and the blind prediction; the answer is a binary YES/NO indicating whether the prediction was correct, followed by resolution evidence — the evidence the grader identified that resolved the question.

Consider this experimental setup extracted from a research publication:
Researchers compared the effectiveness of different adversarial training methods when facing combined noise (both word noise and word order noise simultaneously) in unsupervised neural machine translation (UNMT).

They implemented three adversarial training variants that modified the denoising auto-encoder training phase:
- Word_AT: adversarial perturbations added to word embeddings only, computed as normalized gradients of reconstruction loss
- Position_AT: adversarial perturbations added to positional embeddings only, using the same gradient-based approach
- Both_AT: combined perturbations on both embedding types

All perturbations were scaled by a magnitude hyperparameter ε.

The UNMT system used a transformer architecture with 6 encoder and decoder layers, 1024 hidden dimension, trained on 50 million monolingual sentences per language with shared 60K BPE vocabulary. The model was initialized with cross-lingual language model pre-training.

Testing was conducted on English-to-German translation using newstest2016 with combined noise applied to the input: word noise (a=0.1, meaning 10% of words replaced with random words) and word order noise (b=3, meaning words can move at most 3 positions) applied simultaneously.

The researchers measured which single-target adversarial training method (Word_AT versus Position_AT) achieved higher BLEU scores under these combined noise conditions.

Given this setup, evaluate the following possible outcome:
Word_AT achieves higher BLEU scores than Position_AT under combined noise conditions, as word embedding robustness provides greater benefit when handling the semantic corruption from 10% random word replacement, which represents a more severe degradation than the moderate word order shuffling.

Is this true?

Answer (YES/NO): YES